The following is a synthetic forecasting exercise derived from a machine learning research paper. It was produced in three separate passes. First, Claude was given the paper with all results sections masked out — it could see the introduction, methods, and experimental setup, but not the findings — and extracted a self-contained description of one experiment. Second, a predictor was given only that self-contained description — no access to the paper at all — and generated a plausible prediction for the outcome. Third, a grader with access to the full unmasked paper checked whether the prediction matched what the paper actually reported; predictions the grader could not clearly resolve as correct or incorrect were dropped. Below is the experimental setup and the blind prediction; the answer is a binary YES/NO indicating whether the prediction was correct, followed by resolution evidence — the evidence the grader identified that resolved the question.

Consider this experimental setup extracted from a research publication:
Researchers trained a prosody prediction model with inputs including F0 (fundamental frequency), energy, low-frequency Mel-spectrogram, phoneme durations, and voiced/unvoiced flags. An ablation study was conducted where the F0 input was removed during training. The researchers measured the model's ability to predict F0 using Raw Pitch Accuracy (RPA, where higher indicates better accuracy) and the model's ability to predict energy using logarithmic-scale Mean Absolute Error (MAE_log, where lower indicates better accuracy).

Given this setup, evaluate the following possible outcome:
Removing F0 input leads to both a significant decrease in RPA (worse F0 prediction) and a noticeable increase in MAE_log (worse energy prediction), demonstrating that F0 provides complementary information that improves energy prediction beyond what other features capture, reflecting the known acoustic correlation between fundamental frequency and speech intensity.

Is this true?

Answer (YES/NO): NO